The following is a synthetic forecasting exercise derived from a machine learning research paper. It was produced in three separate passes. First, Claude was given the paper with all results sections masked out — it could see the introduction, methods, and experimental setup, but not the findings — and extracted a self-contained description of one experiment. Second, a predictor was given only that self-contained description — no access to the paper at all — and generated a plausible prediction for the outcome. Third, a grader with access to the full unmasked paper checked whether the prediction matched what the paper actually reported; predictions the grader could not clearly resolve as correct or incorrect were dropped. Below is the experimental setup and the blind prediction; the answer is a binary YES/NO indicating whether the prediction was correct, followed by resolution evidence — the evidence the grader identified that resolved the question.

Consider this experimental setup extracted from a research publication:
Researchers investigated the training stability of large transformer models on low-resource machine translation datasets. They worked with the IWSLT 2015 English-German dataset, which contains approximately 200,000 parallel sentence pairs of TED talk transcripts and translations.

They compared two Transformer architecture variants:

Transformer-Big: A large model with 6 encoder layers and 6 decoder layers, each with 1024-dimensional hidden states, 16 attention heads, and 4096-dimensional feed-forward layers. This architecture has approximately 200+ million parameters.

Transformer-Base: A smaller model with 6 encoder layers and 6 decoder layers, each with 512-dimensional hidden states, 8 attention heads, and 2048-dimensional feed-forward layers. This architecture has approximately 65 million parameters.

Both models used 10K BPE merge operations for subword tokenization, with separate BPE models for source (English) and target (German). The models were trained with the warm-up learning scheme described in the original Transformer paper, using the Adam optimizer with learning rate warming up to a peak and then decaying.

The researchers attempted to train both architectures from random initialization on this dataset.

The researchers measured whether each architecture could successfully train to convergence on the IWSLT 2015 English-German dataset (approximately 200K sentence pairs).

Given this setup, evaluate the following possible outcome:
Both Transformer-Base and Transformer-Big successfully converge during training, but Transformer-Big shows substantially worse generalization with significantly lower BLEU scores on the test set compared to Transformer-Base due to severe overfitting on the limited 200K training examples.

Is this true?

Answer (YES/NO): NO